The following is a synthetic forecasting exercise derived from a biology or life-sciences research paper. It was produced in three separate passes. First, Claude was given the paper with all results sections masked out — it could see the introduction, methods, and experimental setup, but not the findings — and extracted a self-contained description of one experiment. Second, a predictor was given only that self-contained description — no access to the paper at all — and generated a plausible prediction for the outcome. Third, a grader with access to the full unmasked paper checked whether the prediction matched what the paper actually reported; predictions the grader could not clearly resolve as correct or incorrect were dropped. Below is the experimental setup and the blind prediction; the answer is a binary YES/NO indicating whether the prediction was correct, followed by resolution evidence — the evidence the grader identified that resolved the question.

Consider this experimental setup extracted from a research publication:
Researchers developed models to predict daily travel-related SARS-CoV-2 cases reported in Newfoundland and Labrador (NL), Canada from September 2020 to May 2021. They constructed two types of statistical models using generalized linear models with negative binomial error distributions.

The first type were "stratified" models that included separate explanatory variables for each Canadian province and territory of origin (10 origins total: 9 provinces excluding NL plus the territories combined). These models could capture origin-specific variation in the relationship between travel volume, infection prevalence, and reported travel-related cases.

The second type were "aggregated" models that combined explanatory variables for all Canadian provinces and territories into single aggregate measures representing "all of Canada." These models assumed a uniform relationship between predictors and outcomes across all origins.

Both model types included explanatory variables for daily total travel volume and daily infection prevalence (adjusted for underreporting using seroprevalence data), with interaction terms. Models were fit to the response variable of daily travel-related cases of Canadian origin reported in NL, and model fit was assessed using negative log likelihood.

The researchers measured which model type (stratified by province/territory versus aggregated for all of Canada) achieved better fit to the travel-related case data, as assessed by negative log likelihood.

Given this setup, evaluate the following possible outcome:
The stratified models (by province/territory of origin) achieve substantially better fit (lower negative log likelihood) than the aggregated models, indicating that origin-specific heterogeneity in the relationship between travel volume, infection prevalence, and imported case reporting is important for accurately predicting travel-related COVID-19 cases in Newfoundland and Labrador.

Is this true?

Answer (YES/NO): YES